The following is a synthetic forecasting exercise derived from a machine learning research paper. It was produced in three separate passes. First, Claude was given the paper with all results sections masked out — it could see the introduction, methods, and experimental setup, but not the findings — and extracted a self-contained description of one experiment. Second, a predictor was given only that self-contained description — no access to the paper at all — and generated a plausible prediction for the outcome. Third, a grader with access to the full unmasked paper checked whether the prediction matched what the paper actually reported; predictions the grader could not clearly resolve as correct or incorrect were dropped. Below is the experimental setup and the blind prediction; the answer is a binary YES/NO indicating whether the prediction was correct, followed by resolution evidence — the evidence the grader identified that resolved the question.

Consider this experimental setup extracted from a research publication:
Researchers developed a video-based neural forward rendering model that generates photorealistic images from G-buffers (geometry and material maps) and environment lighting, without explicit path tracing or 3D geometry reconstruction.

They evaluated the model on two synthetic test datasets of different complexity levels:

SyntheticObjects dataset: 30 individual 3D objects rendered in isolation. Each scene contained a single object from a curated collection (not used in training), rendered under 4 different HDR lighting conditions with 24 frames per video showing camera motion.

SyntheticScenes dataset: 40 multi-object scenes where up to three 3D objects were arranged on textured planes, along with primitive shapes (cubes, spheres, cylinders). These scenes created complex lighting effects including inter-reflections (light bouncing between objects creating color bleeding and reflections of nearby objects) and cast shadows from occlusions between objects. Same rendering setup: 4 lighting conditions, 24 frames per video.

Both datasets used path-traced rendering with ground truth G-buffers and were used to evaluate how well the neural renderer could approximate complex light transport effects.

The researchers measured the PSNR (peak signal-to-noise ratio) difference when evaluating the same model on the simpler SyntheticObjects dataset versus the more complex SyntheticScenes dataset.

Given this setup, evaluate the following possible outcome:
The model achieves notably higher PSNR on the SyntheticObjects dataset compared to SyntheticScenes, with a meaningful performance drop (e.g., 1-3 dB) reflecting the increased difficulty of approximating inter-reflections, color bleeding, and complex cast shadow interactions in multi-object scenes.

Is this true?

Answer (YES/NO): YES